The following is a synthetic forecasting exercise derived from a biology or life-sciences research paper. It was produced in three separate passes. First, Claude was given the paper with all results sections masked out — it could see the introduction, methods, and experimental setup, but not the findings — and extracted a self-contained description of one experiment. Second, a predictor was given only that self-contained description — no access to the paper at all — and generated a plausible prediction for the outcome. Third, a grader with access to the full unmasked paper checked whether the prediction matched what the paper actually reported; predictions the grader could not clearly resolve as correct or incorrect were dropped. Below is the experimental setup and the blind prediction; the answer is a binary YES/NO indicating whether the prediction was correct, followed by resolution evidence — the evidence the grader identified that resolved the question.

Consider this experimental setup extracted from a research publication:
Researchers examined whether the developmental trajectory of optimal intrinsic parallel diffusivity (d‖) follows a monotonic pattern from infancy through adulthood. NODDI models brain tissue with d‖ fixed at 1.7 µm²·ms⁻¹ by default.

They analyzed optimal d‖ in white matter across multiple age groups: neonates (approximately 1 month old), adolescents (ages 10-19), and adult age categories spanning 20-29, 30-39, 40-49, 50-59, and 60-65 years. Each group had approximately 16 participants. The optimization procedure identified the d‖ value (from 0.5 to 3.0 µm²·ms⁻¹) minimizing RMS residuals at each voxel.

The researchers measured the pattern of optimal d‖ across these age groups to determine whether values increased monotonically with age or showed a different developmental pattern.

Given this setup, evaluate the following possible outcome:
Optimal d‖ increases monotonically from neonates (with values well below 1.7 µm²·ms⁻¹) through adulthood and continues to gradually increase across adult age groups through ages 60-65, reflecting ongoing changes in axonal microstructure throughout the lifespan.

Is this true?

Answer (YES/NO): NO